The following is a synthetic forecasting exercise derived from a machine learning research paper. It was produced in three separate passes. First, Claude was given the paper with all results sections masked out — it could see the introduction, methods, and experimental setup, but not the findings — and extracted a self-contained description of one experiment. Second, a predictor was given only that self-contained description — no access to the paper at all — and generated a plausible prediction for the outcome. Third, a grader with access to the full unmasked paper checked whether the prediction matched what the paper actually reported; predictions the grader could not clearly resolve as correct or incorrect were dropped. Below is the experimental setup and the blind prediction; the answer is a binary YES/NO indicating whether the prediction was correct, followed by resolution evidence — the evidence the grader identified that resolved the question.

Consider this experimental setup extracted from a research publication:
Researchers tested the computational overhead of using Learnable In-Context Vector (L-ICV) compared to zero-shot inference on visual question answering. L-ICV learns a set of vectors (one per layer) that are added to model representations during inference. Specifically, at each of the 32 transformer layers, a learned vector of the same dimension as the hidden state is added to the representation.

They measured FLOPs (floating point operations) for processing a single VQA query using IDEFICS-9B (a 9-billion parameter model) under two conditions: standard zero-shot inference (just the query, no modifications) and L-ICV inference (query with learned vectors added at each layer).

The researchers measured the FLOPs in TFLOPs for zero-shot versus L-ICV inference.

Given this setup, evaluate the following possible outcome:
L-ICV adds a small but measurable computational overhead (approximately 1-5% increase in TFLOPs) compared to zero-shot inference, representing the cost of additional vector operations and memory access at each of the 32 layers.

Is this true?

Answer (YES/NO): NO